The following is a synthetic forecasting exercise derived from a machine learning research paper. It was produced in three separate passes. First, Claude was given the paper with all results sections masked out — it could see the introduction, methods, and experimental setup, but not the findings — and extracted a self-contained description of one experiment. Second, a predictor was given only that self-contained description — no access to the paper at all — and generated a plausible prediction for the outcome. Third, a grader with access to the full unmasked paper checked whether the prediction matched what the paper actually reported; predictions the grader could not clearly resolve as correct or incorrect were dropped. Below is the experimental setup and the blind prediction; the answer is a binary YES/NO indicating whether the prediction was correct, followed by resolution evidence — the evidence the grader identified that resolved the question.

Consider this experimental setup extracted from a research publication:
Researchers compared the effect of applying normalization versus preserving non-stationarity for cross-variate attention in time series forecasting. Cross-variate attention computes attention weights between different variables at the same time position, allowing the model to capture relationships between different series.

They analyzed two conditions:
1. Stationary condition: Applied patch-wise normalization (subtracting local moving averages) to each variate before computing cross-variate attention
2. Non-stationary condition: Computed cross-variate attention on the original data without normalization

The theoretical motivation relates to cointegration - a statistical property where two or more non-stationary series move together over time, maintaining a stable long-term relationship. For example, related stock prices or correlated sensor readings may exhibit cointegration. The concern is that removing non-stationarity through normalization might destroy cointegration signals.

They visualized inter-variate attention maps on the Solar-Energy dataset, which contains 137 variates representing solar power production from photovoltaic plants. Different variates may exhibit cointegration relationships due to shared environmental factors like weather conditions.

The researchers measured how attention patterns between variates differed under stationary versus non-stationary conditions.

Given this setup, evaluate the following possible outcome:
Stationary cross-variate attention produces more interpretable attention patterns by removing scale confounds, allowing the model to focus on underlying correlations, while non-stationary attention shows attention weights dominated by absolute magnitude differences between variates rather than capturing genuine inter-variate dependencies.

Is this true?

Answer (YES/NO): NO